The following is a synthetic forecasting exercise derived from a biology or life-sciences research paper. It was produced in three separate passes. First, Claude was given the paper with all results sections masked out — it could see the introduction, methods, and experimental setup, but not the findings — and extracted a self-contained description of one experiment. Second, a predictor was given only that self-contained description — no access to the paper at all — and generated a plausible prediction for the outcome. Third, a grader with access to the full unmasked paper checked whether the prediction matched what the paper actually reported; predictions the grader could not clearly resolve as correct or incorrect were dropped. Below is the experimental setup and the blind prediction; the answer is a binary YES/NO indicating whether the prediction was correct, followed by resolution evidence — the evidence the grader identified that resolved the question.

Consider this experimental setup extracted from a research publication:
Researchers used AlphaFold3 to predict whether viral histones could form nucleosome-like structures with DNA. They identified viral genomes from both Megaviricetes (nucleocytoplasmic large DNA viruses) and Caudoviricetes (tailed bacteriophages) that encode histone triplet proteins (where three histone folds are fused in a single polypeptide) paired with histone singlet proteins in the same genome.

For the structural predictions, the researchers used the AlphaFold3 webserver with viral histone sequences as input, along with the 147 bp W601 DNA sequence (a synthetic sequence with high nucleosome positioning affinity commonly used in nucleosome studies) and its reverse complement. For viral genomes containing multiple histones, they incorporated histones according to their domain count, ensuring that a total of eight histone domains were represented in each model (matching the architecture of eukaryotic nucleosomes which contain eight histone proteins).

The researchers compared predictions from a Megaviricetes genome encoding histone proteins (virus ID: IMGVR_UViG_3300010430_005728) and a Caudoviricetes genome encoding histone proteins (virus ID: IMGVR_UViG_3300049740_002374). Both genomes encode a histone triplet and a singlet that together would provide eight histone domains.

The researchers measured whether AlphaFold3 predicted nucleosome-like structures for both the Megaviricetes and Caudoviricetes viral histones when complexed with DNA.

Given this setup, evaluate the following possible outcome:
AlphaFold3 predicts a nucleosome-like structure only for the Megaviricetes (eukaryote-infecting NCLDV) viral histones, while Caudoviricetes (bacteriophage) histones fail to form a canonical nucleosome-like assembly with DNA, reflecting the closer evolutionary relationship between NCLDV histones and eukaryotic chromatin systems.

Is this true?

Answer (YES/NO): NO